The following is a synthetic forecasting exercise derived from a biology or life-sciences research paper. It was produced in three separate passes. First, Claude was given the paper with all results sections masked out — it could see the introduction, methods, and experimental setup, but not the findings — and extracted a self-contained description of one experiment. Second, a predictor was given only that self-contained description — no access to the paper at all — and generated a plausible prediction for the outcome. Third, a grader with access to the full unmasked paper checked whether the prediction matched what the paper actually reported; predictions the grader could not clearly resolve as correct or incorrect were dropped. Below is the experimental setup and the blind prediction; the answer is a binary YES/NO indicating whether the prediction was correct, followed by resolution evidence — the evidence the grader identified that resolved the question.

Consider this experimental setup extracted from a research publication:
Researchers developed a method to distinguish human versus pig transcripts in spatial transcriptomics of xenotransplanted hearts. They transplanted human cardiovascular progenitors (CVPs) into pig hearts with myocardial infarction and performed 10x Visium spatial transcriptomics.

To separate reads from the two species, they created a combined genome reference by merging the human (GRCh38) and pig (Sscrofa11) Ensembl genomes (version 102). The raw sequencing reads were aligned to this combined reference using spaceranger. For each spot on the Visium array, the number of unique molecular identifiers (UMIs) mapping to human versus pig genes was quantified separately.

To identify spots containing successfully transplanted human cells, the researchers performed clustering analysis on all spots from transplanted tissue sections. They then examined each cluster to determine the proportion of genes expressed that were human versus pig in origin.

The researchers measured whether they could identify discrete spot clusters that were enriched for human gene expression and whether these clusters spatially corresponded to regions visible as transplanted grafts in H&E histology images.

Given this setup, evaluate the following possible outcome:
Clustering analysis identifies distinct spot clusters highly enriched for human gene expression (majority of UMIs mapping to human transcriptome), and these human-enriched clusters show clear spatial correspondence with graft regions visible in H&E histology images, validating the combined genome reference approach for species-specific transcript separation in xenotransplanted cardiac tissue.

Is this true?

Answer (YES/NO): YES